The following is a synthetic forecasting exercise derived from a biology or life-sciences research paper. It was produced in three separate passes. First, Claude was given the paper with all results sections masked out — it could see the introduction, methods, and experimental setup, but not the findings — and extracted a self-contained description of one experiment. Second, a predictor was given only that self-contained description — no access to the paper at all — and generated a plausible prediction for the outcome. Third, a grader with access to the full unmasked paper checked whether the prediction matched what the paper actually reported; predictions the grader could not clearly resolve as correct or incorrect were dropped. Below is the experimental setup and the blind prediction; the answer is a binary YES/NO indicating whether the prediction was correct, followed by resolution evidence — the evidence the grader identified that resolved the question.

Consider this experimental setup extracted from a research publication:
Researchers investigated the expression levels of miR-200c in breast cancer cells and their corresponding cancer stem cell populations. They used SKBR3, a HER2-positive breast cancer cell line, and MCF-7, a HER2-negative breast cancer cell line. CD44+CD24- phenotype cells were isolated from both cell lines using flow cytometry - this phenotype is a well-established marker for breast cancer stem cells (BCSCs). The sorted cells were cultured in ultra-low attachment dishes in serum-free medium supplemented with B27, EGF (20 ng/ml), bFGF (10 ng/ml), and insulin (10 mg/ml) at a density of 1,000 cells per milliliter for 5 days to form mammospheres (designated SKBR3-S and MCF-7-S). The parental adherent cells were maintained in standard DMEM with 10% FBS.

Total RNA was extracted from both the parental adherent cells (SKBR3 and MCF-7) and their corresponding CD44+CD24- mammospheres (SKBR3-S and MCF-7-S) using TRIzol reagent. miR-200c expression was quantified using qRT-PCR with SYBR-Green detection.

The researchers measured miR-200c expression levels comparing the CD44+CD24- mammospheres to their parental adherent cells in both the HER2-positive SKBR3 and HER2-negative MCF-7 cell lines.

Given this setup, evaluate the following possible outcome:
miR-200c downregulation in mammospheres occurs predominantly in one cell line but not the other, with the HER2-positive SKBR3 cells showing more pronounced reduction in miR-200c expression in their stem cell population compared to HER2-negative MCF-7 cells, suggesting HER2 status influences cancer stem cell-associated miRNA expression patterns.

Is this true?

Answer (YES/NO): NO